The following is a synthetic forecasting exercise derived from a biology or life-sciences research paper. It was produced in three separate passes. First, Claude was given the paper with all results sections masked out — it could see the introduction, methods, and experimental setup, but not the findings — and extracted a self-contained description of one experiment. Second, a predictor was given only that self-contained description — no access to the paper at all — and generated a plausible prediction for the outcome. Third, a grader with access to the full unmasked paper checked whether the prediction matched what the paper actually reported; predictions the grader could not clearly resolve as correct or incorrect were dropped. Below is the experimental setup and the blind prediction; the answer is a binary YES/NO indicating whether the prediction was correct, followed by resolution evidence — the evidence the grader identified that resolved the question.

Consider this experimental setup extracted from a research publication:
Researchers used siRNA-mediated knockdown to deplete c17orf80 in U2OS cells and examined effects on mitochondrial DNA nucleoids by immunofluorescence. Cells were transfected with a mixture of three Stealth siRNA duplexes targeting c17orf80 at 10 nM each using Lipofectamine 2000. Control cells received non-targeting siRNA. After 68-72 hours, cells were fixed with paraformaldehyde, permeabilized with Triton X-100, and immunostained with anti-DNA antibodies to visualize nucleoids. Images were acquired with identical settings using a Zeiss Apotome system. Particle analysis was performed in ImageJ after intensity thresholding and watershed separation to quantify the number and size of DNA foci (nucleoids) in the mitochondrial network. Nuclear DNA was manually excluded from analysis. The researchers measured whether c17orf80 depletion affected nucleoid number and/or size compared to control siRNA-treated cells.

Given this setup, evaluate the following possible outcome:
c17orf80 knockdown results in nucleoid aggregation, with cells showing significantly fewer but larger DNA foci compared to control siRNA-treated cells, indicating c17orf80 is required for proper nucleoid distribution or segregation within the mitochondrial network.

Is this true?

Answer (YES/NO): NO